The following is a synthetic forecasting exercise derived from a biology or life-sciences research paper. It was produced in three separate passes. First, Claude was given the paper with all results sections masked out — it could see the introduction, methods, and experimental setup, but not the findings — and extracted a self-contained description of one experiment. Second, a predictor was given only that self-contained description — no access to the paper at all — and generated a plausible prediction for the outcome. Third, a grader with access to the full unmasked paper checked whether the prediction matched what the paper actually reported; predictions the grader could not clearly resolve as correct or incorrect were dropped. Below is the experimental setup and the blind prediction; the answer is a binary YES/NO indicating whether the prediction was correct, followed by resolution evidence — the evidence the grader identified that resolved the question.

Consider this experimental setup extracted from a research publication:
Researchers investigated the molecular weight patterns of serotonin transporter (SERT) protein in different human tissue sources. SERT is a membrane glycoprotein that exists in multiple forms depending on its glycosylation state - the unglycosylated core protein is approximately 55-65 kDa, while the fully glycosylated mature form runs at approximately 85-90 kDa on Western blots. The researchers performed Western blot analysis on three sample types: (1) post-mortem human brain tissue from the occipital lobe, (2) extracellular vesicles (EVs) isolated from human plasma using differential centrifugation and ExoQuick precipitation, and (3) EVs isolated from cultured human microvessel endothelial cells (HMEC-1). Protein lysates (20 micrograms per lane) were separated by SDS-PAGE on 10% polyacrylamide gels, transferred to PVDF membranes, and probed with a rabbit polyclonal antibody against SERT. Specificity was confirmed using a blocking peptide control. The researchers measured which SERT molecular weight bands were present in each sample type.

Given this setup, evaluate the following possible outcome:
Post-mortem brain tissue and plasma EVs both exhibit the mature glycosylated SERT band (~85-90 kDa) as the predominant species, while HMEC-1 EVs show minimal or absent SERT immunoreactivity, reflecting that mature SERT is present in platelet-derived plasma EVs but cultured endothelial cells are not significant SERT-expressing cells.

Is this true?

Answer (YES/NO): NO